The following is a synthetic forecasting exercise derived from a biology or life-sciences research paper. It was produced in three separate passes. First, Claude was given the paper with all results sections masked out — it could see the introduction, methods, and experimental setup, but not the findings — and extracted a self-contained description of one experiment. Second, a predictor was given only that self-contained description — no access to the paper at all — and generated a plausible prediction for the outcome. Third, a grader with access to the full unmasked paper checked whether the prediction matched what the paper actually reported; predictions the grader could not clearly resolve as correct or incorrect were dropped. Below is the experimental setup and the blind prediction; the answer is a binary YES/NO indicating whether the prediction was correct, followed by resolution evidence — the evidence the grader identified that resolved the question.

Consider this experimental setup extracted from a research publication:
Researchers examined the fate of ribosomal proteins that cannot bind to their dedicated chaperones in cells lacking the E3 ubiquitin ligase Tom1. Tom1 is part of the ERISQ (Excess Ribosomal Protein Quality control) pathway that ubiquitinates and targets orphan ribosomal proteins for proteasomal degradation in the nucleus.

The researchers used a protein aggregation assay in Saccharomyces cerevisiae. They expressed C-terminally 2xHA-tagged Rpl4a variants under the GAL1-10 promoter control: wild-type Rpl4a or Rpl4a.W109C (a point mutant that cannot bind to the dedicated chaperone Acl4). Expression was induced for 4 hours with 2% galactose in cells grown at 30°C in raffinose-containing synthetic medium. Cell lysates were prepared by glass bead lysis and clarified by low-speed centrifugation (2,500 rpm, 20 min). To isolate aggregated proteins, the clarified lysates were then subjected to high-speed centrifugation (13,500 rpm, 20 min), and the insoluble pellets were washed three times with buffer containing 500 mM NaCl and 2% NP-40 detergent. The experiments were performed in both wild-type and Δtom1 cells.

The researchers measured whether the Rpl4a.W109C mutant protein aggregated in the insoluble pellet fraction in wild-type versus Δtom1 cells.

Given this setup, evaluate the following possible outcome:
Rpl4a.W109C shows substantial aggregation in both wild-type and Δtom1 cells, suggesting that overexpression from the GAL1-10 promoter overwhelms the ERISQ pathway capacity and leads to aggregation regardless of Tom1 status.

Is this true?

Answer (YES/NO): NO